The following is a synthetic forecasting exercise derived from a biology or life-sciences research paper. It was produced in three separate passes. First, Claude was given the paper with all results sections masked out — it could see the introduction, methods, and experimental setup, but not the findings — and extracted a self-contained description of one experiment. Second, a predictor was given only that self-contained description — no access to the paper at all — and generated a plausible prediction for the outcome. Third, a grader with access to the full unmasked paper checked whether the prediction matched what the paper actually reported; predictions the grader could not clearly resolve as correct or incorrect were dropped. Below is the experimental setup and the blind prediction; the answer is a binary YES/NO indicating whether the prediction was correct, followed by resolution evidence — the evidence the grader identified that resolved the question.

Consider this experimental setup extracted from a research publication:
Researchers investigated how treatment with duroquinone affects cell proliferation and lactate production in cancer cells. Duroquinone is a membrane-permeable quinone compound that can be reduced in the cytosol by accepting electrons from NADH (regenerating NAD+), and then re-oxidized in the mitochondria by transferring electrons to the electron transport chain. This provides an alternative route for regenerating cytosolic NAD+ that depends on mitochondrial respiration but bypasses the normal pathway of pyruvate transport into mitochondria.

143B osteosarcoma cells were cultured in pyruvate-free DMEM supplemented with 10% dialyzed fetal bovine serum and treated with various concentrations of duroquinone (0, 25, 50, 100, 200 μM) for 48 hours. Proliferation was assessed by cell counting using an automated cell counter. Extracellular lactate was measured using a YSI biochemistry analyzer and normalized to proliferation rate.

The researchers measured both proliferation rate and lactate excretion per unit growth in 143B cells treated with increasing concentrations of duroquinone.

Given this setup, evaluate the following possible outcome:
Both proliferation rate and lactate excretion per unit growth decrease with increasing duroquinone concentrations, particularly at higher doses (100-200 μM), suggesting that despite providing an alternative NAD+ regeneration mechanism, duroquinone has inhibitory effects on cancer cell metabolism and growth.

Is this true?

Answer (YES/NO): NO